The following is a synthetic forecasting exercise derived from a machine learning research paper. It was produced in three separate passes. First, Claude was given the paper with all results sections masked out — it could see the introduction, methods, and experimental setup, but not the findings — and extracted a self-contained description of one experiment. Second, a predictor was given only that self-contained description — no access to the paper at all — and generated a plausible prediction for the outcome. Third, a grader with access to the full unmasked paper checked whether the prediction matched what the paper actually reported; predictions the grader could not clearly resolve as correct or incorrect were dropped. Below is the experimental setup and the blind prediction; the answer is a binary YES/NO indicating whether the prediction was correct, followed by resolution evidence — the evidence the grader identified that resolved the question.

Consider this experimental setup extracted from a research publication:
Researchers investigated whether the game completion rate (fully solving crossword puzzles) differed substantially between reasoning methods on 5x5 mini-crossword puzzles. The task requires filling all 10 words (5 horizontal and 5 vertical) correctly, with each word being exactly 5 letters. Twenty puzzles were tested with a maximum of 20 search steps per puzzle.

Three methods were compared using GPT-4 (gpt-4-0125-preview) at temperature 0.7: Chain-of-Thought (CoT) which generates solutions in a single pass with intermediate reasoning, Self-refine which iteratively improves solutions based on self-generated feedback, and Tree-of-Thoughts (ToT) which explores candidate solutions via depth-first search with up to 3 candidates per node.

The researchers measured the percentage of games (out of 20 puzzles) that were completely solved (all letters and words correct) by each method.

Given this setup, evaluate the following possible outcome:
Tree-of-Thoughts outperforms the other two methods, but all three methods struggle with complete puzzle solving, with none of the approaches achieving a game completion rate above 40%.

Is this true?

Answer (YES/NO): NO